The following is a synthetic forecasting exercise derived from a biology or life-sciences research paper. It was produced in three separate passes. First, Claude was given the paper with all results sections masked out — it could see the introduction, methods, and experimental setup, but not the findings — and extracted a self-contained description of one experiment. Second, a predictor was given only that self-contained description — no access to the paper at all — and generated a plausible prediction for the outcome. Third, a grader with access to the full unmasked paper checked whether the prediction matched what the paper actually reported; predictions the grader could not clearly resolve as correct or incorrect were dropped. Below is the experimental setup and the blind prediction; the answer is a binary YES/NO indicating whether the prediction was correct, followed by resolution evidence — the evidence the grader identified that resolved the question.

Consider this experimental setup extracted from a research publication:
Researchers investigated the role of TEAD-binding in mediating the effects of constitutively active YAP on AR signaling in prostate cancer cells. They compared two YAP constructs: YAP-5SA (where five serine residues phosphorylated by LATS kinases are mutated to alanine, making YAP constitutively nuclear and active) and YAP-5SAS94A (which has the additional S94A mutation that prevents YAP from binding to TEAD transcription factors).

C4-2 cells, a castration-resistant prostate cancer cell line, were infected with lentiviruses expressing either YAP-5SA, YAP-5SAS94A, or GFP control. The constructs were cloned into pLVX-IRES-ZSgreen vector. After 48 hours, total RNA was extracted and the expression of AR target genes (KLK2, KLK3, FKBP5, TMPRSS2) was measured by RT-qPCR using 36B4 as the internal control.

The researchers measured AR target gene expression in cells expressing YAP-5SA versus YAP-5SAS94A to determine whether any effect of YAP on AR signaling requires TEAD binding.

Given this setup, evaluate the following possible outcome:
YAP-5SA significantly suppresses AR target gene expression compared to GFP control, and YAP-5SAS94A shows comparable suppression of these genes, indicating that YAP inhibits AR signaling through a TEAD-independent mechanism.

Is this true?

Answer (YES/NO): NO